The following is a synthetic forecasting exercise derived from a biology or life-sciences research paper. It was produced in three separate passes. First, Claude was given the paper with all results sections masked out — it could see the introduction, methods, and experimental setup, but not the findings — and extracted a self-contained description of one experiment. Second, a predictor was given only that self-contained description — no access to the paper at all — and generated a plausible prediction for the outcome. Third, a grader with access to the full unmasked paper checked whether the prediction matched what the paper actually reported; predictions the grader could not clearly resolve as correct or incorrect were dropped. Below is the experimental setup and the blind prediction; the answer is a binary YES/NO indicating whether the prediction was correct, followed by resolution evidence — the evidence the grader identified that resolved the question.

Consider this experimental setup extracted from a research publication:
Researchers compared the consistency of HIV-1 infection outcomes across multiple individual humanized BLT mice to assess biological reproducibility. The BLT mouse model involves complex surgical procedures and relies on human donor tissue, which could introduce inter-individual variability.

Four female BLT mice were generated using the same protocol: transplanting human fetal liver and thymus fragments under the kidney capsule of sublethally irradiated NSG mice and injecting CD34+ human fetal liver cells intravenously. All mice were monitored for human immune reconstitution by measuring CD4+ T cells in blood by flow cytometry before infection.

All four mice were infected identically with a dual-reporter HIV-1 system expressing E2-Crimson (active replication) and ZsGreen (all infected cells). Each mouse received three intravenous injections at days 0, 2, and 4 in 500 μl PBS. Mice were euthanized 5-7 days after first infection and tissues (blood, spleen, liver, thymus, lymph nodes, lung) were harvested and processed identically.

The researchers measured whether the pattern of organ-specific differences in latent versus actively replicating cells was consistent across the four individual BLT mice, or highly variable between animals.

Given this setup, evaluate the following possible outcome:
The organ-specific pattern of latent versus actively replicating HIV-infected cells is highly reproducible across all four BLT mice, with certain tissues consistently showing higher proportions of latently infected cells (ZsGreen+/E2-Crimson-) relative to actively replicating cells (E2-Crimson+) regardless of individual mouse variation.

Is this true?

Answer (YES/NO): NO